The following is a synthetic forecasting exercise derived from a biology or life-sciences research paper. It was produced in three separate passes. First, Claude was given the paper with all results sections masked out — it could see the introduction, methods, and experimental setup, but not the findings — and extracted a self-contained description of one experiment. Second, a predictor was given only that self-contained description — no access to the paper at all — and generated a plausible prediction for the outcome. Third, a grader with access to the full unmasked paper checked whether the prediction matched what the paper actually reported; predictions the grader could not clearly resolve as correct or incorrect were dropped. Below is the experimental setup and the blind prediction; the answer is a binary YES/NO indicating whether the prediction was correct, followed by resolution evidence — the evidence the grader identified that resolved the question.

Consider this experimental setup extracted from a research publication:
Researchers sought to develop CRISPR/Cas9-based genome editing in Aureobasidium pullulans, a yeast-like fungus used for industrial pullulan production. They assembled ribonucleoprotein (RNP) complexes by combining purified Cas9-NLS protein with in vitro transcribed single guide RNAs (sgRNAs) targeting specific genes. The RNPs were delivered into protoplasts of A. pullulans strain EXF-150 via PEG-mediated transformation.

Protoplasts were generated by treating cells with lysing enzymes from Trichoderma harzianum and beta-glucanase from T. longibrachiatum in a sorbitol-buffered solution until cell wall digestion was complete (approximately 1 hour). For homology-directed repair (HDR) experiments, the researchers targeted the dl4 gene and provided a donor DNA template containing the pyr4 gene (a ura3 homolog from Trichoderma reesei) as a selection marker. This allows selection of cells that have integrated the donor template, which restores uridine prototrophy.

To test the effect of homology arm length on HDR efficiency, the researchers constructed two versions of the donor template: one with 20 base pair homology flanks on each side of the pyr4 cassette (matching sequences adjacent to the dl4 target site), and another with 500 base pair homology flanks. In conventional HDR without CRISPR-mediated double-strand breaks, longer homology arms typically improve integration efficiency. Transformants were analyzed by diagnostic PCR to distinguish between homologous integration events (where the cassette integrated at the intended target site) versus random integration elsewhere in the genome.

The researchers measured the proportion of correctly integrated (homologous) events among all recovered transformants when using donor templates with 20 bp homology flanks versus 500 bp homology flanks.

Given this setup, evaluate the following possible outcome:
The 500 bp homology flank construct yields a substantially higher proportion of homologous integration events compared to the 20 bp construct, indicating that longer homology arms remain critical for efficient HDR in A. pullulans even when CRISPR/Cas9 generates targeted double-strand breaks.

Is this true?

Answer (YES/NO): NO